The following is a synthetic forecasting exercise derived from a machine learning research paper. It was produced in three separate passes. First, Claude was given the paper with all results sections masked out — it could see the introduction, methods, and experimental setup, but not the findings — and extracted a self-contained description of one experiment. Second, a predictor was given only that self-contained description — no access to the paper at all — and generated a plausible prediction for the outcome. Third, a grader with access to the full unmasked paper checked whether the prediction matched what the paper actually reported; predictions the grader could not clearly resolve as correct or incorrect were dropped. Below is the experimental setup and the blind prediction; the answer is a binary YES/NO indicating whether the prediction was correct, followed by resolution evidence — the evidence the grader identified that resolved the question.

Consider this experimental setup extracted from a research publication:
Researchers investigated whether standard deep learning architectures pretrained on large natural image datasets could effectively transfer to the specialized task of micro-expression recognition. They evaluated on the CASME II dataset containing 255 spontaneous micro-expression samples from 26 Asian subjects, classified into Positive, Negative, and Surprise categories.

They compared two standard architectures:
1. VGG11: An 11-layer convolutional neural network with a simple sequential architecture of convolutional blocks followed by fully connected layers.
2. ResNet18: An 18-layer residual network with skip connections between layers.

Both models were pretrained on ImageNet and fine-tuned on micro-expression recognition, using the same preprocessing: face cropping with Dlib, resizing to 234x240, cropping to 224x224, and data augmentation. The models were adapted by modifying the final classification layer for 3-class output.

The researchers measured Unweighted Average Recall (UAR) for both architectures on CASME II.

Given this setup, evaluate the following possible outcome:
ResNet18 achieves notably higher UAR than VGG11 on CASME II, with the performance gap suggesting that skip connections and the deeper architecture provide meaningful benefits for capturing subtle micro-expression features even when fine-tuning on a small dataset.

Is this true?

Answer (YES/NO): NO